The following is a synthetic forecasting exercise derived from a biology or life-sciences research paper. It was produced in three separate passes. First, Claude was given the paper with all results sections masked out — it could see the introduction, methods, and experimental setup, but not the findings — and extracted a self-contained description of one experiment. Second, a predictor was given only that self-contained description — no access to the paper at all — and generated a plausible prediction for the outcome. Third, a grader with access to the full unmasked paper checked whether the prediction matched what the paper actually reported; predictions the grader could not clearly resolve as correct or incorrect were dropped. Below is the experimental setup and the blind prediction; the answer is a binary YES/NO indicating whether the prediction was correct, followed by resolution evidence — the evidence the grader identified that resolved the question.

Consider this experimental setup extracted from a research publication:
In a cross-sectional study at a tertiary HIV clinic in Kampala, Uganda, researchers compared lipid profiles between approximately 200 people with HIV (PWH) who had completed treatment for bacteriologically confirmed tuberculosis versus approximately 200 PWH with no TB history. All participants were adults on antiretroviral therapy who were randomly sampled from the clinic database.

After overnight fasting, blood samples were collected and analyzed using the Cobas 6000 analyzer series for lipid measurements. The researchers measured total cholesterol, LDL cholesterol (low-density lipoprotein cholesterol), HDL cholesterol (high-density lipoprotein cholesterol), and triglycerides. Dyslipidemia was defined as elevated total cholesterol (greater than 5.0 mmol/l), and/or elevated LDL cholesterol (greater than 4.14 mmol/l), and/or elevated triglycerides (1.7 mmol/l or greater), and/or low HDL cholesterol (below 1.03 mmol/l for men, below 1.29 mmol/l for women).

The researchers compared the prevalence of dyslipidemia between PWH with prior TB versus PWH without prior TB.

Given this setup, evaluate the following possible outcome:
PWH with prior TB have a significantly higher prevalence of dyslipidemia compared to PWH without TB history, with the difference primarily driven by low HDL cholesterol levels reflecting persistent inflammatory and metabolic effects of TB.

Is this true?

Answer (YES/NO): NO